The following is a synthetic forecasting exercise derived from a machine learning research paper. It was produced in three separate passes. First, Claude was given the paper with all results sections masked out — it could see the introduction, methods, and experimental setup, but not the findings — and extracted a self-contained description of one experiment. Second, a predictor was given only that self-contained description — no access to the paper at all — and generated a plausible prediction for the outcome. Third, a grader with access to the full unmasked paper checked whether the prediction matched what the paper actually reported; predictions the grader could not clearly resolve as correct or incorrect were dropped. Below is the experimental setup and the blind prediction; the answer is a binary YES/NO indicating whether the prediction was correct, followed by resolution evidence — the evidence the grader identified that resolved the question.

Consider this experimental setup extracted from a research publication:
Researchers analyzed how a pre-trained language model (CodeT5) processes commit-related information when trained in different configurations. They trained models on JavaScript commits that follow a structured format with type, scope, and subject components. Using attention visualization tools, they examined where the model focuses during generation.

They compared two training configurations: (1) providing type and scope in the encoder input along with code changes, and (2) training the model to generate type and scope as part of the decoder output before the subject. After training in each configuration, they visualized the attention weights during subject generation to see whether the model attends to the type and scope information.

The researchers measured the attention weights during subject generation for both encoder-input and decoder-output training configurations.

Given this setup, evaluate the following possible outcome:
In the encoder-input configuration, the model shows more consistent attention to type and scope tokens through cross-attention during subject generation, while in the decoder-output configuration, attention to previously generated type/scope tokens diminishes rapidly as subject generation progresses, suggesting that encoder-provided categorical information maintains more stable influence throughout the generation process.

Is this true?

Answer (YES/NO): NO